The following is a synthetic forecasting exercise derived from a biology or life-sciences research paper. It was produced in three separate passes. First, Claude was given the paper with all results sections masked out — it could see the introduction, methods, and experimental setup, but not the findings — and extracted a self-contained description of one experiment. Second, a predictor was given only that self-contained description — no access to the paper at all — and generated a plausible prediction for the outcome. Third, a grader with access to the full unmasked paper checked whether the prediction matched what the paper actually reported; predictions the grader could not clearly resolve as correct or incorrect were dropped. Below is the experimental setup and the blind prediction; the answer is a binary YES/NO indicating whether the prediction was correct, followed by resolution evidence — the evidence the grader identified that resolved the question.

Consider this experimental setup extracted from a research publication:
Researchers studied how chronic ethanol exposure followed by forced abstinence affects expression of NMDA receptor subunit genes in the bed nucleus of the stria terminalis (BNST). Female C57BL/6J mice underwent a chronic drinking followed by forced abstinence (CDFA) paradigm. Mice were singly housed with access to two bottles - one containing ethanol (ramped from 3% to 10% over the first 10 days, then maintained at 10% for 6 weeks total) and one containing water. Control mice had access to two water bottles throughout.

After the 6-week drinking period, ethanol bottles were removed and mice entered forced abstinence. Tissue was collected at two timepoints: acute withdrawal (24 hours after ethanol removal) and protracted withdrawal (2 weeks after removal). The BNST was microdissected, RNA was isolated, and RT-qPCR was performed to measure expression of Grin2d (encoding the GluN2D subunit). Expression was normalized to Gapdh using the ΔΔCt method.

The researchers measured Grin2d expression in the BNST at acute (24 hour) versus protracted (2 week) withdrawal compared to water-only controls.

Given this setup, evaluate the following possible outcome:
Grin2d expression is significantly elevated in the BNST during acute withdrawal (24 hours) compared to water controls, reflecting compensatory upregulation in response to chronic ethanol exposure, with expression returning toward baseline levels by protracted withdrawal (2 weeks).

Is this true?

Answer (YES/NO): NO